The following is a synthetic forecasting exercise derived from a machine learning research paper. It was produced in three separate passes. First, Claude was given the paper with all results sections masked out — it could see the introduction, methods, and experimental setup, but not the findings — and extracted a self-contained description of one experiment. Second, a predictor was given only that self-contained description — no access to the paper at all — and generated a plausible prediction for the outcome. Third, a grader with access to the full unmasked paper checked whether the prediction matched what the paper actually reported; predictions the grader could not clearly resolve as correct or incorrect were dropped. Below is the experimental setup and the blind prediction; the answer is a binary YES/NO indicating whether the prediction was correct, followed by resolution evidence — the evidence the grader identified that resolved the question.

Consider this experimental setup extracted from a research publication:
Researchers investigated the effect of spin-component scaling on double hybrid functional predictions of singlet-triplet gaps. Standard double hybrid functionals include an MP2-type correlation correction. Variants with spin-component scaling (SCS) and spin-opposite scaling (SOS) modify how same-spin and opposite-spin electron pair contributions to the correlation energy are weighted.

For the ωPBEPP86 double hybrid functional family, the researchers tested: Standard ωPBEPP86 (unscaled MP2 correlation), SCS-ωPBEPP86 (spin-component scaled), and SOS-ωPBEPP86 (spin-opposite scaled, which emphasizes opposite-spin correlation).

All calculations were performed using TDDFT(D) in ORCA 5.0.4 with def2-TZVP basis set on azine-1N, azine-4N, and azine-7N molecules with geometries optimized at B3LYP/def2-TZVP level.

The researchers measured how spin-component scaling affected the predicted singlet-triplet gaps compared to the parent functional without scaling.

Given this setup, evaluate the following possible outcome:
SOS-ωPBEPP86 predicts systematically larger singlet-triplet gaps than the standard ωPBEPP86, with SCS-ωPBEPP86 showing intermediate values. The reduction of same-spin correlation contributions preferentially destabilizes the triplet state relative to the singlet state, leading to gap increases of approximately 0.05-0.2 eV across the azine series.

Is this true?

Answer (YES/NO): NO